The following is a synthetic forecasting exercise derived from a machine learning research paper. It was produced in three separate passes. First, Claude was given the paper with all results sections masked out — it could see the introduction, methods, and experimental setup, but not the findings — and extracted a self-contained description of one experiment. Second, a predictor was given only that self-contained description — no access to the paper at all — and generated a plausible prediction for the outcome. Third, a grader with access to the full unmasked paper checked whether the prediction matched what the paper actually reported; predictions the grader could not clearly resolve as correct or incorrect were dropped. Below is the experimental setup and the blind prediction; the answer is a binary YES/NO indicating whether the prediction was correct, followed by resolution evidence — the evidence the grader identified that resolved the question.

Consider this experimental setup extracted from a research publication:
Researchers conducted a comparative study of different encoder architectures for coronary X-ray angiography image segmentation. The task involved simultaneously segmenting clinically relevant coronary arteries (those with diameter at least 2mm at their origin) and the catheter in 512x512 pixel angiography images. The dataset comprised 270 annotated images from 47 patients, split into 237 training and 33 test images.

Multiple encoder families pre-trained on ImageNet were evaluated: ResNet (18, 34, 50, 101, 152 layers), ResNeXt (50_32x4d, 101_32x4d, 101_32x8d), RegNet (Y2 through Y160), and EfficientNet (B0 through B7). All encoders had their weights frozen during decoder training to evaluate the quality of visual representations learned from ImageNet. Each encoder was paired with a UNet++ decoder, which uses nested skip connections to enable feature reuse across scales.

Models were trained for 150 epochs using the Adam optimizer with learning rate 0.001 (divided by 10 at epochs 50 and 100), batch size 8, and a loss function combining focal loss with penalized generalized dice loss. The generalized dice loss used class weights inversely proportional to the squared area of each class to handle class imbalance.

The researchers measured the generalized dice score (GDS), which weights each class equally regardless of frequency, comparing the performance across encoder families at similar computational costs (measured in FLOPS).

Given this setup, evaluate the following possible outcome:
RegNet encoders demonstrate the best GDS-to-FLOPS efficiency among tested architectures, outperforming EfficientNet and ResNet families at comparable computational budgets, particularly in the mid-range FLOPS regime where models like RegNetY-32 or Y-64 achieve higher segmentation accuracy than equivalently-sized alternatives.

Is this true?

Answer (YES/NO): NO